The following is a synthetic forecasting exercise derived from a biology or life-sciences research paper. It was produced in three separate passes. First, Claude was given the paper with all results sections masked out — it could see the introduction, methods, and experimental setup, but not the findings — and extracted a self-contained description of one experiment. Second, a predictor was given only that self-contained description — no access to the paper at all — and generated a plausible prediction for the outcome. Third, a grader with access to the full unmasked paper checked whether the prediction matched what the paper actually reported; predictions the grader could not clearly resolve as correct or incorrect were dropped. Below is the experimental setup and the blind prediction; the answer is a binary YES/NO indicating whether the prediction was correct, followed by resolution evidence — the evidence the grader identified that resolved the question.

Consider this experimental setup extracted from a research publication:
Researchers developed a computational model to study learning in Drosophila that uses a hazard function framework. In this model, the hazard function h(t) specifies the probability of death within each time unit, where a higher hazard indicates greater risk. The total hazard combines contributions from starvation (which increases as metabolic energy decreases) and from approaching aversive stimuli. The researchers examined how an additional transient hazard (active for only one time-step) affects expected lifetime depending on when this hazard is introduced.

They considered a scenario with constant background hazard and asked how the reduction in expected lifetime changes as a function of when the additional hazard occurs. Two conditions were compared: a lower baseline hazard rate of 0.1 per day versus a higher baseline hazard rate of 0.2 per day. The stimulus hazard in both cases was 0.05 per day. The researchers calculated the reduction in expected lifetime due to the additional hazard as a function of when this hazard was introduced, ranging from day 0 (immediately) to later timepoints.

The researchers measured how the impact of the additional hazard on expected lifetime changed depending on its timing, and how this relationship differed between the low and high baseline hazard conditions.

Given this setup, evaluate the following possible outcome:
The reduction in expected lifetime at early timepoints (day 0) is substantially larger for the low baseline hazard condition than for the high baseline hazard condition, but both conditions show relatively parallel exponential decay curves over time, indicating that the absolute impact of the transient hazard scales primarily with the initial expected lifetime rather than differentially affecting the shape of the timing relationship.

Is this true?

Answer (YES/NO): NO